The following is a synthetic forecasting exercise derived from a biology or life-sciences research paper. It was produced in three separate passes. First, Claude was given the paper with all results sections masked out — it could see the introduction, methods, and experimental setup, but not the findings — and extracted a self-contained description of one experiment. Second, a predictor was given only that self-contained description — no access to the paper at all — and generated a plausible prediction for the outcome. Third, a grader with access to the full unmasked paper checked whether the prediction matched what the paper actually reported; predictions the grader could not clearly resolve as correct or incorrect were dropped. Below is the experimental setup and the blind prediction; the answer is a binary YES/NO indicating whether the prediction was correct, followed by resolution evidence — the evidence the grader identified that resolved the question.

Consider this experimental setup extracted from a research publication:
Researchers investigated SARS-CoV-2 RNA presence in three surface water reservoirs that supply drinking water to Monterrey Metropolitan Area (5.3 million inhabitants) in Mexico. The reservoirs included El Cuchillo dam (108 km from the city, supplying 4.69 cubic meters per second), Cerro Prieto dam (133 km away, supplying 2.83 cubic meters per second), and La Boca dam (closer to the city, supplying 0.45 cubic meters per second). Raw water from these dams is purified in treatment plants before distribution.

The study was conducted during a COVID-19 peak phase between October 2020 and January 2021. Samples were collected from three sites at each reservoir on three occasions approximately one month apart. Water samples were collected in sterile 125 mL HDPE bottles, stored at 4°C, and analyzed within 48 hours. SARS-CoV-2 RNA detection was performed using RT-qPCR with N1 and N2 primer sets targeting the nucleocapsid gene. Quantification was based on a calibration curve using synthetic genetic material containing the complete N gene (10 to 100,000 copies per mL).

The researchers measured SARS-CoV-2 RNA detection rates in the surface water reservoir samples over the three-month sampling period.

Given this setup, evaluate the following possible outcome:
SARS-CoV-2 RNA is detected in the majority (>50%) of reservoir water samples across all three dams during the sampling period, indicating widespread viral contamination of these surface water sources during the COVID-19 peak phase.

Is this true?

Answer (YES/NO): NO